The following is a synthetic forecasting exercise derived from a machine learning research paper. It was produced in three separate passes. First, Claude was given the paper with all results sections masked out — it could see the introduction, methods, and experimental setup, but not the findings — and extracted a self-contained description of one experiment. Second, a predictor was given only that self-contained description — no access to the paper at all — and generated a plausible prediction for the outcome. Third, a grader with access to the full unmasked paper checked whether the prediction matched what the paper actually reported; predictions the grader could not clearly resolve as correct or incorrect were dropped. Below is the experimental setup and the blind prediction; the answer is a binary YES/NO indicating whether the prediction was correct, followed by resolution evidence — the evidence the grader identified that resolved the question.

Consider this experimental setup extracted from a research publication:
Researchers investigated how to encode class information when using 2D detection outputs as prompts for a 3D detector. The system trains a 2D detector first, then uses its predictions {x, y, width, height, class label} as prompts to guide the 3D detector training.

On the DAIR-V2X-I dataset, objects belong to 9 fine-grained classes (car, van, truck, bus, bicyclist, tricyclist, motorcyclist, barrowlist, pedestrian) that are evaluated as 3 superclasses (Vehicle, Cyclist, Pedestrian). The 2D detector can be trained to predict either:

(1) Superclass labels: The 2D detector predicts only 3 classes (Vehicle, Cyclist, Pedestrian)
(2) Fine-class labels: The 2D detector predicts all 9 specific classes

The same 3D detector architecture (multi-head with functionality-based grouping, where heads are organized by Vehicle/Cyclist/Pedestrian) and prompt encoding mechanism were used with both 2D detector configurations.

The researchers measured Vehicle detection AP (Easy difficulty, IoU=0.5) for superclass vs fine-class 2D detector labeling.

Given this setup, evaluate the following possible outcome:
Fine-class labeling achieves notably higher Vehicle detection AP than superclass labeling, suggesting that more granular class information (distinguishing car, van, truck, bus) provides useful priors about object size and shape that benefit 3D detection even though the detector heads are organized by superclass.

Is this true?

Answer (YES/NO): NO